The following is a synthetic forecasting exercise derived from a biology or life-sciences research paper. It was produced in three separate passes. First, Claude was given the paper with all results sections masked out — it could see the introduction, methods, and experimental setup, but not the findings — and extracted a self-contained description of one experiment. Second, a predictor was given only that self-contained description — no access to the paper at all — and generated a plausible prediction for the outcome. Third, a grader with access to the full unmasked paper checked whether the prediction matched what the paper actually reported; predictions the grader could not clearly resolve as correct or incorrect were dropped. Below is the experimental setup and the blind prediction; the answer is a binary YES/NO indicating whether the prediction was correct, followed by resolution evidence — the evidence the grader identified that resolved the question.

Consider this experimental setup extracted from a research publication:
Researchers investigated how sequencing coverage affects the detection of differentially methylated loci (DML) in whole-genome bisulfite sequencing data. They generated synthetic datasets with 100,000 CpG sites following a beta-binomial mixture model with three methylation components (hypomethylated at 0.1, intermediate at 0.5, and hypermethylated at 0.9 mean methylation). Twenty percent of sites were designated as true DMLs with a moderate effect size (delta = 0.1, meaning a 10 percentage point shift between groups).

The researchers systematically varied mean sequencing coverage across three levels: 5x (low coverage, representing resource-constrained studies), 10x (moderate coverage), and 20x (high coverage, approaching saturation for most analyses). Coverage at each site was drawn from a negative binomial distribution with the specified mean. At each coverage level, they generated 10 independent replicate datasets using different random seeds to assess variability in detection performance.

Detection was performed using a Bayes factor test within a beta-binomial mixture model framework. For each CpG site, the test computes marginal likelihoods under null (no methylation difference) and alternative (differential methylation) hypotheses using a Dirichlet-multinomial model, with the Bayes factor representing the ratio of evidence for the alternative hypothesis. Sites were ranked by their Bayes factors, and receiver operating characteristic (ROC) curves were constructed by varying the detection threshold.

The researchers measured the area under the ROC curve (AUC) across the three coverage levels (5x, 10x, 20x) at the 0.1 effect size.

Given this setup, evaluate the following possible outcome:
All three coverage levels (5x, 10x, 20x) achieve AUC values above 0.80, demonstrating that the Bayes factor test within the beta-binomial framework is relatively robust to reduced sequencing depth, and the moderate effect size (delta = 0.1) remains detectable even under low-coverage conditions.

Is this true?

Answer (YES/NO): NO